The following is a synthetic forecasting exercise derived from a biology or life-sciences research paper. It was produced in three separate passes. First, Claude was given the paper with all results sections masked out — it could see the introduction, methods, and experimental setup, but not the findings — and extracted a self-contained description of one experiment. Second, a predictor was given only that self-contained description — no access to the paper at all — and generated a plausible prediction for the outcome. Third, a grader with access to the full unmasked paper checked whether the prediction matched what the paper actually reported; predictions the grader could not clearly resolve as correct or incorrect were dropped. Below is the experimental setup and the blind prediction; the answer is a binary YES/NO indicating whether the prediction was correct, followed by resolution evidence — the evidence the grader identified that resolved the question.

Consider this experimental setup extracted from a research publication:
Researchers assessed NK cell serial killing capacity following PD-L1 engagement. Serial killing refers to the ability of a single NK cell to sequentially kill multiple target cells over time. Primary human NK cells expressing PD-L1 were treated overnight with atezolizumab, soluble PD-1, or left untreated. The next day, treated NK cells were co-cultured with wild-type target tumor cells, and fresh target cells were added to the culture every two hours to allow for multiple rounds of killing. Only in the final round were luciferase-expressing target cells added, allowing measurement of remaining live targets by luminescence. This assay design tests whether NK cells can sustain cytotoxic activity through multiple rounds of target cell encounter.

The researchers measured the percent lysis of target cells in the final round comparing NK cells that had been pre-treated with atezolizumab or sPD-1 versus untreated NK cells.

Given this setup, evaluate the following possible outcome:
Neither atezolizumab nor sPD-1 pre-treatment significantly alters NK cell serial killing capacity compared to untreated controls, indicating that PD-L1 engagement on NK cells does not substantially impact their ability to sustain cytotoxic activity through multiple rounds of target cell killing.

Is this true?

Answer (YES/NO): NO